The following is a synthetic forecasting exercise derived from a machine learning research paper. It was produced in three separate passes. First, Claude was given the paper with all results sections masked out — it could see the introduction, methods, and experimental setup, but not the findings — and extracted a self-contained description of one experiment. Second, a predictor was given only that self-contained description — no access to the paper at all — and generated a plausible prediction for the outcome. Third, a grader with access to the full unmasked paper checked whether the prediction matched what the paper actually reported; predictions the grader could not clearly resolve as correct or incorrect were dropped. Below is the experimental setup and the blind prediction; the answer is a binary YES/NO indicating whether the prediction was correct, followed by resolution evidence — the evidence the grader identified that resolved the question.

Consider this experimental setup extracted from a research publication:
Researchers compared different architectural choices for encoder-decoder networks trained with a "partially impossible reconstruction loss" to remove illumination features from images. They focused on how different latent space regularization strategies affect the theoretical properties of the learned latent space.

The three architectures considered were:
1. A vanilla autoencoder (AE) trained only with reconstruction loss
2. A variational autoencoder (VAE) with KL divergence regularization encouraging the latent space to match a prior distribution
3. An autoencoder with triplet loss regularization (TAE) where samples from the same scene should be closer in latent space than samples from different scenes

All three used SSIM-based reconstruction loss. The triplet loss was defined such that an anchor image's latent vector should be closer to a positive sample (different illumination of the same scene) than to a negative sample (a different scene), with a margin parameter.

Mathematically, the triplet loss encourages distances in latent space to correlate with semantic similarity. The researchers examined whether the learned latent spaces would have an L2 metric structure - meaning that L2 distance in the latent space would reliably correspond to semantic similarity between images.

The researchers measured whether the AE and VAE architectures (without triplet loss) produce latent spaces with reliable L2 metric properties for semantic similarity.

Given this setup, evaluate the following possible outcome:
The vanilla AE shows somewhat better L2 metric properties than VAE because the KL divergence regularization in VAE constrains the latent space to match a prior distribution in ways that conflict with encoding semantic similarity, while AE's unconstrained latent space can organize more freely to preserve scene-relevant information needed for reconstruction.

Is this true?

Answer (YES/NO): NO